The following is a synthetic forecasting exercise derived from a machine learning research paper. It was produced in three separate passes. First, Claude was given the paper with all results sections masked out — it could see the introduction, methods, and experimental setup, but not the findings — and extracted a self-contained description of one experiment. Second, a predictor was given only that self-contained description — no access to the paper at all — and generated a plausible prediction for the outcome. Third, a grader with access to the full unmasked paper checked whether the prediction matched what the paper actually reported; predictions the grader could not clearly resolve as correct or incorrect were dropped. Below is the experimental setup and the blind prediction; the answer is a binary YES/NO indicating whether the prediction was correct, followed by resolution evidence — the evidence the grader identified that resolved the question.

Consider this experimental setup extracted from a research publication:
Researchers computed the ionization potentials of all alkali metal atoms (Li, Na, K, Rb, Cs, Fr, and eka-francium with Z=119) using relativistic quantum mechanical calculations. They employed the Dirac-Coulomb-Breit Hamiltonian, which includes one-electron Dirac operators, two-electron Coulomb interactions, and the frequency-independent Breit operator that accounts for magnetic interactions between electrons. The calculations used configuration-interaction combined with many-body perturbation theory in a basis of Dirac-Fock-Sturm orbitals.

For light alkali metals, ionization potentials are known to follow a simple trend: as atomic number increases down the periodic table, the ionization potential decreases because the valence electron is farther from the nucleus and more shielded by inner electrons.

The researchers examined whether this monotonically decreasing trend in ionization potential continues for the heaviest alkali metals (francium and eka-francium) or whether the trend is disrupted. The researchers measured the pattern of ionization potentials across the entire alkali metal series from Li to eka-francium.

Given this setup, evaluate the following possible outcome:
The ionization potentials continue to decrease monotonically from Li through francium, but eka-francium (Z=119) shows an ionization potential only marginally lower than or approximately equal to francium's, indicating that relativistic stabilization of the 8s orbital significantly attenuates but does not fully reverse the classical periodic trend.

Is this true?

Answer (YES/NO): NO